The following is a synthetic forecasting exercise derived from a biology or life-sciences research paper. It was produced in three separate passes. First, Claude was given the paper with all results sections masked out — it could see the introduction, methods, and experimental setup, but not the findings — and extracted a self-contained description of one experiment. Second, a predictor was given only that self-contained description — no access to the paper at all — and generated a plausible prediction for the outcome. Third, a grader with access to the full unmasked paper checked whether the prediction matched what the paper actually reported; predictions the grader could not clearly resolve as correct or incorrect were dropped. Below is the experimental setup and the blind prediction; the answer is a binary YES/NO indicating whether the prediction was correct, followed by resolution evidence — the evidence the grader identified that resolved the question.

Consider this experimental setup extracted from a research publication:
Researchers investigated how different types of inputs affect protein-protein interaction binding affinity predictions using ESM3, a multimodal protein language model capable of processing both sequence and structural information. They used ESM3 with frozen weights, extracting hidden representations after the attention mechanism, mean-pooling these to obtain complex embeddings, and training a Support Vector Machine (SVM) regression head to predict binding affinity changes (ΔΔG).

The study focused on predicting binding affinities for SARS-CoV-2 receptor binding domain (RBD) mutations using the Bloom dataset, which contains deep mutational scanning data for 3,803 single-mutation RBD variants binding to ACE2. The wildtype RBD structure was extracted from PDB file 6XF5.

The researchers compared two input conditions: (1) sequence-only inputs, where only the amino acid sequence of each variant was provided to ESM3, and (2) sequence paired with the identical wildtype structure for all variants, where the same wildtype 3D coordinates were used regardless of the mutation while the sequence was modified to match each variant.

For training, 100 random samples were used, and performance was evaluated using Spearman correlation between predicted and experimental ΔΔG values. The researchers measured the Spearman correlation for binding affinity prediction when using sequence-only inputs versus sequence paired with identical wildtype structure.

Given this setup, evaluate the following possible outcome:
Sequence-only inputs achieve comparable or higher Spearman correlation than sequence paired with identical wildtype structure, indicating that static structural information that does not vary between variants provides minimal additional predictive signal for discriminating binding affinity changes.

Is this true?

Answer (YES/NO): NO